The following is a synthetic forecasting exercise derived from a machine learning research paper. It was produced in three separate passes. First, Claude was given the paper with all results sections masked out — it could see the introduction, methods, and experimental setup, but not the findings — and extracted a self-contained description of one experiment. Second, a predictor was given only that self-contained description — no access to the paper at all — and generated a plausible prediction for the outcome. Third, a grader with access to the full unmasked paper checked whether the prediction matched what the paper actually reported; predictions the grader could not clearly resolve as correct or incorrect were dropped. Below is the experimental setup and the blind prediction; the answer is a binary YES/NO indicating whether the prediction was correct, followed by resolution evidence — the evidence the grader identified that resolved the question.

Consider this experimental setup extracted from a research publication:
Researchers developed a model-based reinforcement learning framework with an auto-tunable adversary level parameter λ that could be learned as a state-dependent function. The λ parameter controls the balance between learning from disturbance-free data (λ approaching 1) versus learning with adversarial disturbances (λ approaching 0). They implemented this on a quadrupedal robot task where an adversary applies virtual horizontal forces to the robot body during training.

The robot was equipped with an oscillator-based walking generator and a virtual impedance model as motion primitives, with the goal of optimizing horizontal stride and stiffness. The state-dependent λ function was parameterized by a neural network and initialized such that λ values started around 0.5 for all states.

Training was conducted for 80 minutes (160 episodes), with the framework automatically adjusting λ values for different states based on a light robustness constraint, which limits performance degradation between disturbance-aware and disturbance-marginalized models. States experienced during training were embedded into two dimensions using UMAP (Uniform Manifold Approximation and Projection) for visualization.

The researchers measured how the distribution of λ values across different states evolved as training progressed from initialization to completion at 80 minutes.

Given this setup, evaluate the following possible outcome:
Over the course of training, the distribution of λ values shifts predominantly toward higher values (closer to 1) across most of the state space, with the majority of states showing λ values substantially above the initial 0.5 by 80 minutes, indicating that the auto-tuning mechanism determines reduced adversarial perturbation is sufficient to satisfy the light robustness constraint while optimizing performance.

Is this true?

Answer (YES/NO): NO